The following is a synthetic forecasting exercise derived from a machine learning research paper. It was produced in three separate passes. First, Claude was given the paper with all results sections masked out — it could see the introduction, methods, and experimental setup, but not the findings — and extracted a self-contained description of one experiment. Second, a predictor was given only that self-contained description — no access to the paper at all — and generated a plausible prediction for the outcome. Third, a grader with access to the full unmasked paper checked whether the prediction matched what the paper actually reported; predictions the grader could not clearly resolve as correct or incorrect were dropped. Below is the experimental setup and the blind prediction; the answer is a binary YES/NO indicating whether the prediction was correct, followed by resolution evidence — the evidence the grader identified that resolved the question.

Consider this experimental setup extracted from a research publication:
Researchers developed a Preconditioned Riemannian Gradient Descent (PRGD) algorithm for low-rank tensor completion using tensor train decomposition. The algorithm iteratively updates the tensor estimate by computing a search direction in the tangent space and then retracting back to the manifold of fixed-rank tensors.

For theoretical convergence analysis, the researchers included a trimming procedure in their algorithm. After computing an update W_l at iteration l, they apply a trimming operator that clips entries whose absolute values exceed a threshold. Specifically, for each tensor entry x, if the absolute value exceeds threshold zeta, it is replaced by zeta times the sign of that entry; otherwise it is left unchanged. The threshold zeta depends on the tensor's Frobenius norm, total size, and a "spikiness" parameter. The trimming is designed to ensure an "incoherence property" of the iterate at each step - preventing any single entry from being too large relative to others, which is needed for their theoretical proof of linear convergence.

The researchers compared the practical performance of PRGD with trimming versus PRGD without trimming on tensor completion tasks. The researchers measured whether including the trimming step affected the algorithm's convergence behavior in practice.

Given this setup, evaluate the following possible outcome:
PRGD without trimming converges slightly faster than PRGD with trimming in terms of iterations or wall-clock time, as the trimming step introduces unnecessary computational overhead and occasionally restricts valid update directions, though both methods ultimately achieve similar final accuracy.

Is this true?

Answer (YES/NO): NO